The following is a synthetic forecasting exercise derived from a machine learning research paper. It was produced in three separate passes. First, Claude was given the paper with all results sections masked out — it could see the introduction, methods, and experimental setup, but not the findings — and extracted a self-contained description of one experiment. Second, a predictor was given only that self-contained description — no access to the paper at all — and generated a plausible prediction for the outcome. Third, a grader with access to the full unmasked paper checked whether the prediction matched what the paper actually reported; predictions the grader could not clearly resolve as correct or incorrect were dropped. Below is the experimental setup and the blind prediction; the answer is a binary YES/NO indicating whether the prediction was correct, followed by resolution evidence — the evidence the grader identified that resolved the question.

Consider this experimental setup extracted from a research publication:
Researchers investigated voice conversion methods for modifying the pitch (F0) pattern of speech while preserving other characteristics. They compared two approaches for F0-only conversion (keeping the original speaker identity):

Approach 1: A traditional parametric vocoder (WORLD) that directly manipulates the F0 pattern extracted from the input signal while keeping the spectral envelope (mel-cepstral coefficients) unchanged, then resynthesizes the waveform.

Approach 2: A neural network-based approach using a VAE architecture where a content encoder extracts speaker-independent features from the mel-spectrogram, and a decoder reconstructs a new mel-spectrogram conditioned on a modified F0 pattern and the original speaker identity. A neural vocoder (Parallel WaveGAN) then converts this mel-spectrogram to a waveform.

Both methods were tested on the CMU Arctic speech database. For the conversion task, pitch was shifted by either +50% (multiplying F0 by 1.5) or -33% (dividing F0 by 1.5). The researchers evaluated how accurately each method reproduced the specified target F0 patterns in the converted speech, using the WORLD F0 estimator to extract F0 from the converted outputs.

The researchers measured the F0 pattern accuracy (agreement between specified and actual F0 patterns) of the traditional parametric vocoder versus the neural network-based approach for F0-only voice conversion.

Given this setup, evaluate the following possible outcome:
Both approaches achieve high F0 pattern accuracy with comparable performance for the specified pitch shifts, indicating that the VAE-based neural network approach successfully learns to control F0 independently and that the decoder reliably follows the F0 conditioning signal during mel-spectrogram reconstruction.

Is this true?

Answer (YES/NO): NO